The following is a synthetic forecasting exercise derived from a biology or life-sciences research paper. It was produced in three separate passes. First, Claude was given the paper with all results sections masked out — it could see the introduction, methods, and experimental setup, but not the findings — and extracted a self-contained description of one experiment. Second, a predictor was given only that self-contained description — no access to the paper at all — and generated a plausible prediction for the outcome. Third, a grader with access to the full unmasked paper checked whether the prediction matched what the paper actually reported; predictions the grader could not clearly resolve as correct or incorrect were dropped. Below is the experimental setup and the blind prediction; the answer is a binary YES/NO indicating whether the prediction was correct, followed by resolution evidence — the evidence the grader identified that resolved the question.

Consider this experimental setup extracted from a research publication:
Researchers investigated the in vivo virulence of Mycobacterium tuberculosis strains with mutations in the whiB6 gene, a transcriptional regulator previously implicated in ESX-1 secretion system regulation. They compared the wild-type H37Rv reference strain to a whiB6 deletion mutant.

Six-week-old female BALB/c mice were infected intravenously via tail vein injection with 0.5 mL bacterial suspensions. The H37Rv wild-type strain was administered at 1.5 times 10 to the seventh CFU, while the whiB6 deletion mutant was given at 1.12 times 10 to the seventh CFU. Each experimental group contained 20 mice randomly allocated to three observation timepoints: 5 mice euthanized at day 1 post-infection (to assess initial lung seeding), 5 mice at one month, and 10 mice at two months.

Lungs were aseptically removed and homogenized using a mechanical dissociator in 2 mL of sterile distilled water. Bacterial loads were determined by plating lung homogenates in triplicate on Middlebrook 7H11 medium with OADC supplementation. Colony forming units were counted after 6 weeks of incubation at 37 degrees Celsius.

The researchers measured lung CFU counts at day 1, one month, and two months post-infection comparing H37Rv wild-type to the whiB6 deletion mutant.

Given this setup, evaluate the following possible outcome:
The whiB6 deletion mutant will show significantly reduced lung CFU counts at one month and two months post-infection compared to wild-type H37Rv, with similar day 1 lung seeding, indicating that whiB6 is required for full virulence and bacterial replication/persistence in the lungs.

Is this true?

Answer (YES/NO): NO